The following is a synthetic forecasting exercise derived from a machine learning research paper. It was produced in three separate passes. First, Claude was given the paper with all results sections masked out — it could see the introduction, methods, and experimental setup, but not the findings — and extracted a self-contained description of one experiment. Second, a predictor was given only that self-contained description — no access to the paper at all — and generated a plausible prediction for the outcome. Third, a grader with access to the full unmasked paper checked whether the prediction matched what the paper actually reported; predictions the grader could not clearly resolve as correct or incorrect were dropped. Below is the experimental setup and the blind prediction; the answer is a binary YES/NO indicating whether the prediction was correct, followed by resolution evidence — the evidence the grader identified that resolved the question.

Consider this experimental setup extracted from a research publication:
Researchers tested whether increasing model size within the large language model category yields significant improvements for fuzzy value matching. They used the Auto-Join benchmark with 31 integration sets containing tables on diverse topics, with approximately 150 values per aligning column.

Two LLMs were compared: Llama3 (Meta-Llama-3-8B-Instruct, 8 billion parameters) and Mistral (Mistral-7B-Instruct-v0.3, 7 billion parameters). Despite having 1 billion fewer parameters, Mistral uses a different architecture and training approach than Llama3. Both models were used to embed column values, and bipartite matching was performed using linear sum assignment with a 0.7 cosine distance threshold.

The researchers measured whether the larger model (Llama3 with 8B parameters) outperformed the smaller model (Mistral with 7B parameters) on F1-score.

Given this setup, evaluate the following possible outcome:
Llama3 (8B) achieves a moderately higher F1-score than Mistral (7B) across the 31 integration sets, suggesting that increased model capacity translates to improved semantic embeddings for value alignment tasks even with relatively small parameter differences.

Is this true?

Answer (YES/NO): NO